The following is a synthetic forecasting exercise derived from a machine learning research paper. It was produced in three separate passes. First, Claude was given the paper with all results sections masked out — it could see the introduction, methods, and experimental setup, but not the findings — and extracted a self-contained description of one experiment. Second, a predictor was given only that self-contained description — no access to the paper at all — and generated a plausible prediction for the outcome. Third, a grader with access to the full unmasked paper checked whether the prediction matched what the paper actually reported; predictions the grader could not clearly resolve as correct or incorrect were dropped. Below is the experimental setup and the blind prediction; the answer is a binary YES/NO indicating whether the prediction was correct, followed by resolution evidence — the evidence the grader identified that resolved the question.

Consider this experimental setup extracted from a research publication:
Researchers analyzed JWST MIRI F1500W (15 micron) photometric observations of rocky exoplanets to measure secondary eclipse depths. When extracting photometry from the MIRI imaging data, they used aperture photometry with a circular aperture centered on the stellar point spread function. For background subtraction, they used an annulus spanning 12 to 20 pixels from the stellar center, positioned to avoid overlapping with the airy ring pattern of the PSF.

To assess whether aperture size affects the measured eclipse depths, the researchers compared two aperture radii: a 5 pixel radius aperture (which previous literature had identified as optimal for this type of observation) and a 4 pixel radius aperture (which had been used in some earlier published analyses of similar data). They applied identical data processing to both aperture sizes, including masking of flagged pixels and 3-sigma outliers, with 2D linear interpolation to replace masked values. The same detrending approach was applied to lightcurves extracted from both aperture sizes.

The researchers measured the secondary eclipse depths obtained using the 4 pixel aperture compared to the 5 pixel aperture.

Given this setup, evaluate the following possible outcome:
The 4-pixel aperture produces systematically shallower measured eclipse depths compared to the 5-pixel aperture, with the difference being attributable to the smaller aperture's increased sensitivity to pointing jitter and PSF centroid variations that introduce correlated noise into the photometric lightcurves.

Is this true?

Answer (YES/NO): NO